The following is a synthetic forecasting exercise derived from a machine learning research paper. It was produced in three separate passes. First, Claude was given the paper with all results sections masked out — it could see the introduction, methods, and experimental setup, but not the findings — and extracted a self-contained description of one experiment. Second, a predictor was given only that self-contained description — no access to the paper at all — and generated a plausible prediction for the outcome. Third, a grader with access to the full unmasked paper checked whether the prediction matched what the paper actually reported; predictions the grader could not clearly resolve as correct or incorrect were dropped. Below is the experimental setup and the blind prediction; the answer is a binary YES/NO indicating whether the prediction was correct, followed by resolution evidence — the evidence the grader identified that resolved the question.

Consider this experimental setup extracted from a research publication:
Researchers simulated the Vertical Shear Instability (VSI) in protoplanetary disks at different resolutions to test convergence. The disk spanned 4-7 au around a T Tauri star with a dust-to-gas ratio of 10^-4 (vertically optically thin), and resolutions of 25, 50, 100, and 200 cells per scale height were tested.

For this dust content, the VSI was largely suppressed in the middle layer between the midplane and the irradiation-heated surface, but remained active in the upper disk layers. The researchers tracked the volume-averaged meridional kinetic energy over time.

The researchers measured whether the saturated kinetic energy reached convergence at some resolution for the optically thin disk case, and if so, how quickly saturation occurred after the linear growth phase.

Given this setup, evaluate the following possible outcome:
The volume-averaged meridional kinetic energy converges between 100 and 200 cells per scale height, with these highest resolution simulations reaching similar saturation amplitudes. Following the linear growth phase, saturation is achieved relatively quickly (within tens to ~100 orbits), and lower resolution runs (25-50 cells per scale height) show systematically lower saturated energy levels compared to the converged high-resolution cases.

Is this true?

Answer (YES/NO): NO